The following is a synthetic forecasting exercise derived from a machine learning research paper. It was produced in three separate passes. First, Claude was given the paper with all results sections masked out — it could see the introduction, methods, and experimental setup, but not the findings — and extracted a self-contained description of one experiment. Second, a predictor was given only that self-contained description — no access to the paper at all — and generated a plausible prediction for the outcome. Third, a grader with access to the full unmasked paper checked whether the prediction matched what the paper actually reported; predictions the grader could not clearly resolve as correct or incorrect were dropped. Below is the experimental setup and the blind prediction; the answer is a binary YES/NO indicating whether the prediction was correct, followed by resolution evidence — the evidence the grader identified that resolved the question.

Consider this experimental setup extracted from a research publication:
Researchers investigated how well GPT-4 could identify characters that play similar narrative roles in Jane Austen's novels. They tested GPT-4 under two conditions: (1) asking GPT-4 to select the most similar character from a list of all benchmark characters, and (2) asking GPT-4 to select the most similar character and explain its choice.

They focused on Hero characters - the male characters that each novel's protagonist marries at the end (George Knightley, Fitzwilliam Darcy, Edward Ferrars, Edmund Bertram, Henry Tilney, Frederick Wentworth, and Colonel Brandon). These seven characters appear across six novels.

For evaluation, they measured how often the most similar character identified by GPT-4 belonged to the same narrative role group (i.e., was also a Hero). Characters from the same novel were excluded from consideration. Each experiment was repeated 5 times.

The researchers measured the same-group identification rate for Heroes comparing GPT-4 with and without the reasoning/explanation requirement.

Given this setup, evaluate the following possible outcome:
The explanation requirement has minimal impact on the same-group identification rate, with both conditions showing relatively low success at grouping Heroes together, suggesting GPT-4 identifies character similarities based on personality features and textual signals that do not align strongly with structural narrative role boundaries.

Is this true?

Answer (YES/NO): NO